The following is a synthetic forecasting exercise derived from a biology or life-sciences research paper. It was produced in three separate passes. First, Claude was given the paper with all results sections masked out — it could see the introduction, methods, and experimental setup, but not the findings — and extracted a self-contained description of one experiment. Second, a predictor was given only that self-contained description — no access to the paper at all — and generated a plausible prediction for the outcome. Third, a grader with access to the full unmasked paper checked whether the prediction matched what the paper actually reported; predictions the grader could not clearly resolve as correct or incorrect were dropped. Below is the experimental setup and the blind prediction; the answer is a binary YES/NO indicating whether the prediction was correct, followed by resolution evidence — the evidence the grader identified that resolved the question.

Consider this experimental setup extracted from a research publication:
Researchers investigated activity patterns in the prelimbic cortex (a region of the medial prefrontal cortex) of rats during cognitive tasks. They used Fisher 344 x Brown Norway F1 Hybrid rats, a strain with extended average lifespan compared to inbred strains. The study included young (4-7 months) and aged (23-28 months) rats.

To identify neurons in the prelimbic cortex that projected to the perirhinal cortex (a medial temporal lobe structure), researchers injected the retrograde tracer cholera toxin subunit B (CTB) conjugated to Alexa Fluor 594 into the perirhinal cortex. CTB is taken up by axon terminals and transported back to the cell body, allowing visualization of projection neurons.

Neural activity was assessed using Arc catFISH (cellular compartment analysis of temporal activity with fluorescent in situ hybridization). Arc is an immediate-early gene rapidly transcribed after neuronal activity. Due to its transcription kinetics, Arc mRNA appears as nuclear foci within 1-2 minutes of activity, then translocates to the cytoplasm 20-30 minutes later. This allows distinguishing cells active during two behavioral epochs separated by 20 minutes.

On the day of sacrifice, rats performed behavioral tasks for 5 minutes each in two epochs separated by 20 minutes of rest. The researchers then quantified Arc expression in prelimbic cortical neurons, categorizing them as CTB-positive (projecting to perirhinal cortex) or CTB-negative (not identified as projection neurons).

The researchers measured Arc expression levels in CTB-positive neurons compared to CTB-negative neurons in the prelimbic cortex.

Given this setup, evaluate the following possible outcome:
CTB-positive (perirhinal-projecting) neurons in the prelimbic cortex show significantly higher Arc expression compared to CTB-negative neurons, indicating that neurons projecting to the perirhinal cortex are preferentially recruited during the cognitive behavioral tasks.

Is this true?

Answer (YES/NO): YES